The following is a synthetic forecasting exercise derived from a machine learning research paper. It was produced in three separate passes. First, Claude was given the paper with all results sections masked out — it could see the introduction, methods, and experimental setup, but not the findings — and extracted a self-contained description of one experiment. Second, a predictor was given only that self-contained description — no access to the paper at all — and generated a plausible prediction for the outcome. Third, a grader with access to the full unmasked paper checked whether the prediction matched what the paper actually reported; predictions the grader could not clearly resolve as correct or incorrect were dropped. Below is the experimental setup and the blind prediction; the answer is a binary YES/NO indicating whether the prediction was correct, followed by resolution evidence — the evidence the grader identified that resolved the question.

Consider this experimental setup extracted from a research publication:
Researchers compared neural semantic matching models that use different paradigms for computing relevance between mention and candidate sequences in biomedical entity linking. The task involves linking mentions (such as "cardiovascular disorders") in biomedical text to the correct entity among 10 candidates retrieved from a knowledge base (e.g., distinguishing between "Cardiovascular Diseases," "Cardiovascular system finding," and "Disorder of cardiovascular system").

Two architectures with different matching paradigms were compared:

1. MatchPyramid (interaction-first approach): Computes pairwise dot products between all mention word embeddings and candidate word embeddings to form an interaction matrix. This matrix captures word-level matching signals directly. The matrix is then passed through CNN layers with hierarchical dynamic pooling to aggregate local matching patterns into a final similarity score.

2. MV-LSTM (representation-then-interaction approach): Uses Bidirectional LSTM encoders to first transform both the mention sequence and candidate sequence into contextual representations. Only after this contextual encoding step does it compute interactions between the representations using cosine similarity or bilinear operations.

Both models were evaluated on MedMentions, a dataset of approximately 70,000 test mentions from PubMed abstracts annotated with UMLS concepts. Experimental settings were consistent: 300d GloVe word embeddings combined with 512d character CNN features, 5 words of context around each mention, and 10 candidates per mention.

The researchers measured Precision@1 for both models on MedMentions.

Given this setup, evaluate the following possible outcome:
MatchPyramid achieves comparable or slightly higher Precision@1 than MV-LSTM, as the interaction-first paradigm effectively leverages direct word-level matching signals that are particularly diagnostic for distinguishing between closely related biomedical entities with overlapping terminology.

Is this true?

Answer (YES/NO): NO